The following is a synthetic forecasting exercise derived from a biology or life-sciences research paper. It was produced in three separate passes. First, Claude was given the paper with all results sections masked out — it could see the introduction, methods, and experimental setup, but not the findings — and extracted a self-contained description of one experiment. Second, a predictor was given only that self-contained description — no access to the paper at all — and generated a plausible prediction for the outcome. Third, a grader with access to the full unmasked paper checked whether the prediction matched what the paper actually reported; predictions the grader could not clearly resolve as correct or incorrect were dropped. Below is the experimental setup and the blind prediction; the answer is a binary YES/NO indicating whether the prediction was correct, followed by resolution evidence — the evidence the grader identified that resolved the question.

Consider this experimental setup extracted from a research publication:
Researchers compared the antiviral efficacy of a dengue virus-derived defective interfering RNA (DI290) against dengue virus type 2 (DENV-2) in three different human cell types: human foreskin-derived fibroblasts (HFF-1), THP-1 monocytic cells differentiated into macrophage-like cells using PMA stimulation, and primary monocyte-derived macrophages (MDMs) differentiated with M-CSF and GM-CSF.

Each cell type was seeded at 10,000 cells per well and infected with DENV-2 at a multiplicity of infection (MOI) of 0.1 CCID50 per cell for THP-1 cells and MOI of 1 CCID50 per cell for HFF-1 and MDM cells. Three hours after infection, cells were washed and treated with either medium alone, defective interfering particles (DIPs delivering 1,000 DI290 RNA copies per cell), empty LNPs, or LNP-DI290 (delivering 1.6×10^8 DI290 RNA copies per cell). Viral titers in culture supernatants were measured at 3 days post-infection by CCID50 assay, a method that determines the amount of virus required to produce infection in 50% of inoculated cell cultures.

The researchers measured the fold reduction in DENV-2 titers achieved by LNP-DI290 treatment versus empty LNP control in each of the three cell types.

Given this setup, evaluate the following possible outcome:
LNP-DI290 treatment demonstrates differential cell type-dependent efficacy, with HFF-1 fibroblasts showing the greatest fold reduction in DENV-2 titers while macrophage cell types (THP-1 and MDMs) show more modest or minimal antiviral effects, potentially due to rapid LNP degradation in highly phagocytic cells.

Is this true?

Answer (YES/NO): NO